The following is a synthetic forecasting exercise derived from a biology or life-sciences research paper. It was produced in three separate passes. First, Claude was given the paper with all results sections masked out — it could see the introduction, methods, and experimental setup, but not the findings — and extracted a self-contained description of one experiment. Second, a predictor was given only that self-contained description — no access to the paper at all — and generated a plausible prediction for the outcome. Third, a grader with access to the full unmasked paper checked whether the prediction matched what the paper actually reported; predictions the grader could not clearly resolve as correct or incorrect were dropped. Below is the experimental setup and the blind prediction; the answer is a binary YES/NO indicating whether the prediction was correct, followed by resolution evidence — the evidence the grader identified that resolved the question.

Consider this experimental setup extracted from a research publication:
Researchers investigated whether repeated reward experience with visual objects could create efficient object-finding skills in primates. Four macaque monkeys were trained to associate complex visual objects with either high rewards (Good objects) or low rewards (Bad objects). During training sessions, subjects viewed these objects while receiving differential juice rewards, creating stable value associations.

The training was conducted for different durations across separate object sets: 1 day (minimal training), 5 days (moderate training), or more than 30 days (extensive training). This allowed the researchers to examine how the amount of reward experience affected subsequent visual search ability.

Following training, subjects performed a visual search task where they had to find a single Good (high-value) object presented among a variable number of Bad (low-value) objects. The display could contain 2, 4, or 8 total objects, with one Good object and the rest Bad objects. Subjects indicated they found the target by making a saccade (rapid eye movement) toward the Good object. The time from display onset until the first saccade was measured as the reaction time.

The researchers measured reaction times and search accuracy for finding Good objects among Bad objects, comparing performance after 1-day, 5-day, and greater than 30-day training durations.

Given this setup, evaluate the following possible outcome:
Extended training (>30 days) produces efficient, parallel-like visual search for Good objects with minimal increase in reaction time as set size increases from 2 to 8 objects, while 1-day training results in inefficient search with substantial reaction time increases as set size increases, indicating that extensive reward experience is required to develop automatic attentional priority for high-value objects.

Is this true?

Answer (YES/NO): YES